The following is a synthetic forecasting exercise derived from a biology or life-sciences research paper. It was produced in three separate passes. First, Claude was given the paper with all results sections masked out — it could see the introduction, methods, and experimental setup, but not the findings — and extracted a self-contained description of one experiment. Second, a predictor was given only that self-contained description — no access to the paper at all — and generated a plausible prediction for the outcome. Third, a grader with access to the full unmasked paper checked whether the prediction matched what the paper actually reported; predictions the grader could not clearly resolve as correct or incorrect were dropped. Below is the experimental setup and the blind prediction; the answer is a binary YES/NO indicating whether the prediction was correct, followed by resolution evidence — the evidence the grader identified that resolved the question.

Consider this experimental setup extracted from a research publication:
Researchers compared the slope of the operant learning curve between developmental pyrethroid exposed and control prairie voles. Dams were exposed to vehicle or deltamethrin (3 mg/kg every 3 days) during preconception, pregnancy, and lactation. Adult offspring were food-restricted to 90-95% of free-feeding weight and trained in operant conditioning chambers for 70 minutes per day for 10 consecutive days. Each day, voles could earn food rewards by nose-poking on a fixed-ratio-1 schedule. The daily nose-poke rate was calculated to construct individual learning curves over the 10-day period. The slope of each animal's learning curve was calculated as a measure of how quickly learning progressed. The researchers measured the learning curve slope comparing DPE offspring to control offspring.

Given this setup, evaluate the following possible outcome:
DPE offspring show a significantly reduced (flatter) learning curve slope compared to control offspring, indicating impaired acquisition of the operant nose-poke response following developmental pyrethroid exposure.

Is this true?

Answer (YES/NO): YES